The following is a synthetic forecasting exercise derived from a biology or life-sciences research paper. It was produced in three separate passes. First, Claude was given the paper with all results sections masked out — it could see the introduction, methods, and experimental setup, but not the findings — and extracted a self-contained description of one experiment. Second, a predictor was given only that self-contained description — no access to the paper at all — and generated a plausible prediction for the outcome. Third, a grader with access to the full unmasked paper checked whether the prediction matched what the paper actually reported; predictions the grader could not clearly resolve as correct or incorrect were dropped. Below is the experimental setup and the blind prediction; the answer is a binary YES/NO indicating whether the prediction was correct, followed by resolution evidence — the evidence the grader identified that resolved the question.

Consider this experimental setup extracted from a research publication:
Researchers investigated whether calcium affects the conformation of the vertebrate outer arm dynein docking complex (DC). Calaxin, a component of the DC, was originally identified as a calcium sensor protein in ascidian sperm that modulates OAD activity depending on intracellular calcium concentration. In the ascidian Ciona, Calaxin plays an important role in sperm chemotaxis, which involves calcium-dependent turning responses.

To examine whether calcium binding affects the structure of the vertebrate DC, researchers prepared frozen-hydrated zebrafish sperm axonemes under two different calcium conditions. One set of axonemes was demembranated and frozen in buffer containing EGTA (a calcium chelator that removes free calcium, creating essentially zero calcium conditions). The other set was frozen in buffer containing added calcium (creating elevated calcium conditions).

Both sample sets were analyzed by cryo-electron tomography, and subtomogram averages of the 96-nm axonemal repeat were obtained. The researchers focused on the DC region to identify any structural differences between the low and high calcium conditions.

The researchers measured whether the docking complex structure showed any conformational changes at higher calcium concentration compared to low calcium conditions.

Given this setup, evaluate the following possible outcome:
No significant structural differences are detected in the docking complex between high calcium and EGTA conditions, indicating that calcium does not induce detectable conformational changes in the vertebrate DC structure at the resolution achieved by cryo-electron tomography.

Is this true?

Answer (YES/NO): NO